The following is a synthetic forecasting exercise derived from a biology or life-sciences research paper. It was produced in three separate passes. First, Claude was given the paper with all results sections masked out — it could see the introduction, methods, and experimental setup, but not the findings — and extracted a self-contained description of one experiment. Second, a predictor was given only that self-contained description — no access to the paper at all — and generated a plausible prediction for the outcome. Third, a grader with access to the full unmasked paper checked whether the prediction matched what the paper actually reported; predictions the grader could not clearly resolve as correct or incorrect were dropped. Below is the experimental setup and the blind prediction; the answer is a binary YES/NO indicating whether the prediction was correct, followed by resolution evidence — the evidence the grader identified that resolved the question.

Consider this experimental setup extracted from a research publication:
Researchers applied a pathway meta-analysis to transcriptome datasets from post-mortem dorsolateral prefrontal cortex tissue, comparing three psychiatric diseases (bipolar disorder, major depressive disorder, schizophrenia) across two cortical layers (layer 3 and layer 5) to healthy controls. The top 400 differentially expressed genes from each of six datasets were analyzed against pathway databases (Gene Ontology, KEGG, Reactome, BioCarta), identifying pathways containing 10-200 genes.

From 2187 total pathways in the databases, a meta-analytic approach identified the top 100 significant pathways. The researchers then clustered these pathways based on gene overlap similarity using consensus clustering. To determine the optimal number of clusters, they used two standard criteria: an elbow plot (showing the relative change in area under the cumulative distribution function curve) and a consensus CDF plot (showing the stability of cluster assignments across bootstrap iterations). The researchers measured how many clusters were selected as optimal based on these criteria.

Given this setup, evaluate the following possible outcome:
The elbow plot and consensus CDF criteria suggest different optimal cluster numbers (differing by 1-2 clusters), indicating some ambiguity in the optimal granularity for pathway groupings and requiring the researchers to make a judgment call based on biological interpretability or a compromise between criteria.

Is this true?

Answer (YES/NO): NO